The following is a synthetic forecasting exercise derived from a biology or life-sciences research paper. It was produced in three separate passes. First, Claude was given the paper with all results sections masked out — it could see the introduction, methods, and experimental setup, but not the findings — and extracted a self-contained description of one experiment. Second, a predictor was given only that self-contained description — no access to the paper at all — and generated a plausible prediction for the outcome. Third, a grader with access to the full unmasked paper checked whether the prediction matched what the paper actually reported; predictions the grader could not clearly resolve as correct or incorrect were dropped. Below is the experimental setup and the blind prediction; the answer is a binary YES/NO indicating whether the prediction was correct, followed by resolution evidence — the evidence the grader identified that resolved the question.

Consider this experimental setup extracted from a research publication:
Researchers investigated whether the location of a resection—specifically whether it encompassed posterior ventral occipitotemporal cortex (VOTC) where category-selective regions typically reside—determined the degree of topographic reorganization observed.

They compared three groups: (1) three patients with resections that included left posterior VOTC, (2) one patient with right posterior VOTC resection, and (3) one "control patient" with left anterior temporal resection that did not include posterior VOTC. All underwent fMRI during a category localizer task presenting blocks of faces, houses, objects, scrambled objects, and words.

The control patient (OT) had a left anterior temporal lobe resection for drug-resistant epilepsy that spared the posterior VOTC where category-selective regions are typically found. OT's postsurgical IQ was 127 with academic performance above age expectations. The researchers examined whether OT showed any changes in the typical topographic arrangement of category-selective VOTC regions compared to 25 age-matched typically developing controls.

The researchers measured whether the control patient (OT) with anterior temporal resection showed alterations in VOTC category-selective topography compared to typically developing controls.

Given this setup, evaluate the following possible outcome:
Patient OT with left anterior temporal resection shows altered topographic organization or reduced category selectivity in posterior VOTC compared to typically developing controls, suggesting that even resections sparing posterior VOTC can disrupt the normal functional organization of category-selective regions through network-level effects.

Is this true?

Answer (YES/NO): NO